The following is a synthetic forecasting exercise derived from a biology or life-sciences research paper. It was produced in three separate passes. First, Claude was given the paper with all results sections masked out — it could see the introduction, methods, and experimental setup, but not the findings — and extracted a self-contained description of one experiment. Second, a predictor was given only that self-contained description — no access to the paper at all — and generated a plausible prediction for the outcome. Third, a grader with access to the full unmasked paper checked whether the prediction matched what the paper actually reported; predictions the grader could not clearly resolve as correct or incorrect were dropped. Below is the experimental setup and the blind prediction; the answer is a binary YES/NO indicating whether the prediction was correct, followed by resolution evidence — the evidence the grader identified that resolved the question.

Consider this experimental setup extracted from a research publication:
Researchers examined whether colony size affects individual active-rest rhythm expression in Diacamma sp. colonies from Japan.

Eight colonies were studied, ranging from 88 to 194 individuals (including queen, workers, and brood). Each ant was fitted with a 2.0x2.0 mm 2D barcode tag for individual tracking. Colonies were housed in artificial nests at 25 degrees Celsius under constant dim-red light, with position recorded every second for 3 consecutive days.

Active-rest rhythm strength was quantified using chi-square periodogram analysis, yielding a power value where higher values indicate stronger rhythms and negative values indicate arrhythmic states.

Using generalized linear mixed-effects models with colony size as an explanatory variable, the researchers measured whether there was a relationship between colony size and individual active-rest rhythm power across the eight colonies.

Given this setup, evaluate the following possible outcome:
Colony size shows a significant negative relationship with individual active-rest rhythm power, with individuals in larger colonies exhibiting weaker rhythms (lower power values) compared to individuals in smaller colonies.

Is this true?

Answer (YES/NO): NO